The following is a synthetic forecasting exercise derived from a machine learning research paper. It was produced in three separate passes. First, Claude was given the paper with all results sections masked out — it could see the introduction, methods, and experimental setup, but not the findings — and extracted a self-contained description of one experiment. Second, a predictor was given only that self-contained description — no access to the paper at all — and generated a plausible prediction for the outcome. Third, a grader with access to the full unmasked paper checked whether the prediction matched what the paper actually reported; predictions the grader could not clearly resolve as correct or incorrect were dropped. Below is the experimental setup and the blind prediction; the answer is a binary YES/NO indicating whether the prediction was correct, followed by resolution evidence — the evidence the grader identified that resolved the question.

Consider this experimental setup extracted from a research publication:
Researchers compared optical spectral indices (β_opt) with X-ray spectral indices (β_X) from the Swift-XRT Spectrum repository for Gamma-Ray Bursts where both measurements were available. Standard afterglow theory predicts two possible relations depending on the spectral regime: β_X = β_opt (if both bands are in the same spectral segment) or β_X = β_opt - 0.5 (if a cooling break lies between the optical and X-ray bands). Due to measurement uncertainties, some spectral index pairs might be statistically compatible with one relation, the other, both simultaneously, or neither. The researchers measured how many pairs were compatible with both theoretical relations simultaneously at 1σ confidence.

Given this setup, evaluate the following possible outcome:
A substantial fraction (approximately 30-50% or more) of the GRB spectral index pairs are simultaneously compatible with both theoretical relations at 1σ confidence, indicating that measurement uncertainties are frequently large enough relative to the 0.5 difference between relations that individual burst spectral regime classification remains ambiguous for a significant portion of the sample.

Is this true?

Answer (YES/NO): NO